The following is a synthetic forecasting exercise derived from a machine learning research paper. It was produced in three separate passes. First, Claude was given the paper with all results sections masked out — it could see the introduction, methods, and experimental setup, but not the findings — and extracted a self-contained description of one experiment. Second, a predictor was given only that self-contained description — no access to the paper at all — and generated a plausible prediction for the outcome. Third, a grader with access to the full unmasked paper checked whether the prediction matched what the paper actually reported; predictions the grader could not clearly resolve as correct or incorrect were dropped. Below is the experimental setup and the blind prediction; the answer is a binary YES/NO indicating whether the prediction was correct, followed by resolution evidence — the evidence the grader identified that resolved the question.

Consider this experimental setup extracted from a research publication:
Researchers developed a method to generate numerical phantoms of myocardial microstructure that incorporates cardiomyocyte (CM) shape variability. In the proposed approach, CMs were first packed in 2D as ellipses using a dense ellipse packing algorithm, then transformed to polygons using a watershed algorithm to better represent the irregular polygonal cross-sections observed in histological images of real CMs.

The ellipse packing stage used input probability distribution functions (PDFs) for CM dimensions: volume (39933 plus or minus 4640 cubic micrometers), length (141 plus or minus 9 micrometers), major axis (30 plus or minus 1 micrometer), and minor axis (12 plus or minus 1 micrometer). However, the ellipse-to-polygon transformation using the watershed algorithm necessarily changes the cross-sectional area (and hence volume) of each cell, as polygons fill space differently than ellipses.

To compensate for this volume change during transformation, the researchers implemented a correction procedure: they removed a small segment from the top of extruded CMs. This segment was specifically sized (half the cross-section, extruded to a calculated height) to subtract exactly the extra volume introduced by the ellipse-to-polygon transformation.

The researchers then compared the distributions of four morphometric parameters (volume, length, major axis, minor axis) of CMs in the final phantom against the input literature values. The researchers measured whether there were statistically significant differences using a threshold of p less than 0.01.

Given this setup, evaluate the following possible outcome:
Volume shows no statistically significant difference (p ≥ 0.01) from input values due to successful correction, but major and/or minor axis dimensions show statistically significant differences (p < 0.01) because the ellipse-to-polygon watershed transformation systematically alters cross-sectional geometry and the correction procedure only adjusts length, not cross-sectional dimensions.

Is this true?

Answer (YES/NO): NO